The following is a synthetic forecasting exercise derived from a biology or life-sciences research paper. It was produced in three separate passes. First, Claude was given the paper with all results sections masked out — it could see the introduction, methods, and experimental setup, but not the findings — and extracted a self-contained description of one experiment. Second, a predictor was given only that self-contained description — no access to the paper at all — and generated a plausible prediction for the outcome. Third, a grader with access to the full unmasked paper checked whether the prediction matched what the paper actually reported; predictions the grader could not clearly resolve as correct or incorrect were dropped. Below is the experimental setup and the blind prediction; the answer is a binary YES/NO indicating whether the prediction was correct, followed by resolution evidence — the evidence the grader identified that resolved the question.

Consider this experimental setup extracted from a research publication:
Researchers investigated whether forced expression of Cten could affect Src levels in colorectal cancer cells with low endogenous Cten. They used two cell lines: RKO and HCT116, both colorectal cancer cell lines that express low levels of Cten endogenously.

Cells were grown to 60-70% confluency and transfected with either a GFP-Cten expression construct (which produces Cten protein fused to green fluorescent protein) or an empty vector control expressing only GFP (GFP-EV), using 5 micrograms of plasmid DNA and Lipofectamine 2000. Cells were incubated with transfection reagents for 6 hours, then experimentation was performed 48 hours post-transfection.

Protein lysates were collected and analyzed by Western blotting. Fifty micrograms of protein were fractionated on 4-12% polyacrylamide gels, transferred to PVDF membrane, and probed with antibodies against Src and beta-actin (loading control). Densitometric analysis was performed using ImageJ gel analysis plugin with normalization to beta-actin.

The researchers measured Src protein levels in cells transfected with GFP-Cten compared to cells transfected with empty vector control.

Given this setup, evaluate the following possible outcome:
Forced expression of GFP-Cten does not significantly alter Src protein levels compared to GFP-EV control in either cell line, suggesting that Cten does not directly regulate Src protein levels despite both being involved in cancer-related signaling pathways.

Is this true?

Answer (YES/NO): NO